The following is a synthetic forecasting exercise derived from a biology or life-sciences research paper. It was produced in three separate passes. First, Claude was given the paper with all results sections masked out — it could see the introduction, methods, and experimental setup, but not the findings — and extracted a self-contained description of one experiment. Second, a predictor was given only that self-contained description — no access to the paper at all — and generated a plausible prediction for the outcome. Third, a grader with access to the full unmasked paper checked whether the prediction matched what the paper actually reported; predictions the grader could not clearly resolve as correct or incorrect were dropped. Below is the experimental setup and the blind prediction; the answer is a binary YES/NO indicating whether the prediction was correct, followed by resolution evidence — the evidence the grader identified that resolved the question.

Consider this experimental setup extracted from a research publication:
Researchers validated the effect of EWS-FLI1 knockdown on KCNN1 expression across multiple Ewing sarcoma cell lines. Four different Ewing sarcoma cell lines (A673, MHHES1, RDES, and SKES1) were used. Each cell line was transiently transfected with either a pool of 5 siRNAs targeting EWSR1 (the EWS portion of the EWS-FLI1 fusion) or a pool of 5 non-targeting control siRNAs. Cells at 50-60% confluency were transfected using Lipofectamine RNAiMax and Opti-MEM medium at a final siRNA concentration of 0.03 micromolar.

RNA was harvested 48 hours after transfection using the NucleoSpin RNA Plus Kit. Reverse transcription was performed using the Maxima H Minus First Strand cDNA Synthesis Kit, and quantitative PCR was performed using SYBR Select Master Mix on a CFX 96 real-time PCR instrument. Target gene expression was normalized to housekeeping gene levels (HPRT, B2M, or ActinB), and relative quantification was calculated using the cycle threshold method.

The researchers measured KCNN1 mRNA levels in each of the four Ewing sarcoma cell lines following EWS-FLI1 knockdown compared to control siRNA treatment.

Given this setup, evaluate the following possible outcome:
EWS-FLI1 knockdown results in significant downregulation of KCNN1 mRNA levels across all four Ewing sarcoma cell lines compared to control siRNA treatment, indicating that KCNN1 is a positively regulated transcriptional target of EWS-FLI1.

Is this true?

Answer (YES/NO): NO